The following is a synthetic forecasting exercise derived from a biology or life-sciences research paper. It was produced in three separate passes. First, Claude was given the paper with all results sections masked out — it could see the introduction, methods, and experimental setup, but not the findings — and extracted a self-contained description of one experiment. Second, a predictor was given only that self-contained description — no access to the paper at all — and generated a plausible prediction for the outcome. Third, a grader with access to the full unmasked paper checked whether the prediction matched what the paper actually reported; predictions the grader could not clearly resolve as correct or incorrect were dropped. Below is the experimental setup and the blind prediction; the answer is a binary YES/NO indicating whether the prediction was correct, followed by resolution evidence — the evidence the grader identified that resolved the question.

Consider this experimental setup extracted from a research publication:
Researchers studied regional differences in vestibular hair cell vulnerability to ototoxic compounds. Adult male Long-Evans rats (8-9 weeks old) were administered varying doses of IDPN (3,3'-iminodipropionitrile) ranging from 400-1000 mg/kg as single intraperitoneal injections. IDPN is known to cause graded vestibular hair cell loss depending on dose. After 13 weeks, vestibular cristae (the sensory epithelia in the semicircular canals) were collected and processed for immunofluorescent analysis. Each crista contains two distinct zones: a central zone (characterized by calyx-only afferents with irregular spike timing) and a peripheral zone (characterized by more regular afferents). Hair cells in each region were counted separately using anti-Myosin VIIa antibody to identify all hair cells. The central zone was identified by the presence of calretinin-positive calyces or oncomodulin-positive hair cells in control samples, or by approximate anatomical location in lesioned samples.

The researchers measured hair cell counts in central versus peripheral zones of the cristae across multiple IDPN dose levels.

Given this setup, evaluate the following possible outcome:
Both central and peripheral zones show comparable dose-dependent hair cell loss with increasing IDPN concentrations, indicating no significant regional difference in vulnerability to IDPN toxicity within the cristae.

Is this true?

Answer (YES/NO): YES